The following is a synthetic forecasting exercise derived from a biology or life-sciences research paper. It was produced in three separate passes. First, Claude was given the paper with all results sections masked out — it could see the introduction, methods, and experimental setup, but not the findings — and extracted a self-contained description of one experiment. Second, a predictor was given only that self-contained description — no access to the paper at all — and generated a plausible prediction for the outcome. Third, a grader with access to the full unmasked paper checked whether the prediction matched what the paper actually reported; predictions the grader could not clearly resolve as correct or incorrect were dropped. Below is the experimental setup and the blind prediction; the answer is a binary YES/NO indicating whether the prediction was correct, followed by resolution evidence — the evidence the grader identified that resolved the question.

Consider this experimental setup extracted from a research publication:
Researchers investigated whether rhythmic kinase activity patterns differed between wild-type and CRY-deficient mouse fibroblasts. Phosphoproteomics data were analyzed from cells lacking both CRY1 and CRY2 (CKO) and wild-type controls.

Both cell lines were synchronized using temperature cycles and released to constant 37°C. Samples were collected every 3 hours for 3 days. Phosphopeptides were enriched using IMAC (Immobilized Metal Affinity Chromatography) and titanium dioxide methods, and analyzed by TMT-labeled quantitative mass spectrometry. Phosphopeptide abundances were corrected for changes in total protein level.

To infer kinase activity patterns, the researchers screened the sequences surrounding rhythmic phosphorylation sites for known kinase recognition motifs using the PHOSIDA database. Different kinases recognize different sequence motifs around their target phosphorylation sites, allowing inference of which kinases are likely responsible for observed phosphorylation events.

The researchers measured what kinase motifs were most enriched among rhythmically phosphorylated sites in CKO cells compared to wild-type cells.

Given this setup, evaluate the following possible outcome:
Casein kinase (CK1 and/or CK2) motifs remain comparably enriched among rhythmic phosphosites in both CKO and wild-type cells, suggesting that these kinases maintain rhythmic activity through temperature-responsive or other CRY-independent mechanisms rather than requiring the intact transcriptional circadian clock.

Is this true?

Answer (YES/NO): NO